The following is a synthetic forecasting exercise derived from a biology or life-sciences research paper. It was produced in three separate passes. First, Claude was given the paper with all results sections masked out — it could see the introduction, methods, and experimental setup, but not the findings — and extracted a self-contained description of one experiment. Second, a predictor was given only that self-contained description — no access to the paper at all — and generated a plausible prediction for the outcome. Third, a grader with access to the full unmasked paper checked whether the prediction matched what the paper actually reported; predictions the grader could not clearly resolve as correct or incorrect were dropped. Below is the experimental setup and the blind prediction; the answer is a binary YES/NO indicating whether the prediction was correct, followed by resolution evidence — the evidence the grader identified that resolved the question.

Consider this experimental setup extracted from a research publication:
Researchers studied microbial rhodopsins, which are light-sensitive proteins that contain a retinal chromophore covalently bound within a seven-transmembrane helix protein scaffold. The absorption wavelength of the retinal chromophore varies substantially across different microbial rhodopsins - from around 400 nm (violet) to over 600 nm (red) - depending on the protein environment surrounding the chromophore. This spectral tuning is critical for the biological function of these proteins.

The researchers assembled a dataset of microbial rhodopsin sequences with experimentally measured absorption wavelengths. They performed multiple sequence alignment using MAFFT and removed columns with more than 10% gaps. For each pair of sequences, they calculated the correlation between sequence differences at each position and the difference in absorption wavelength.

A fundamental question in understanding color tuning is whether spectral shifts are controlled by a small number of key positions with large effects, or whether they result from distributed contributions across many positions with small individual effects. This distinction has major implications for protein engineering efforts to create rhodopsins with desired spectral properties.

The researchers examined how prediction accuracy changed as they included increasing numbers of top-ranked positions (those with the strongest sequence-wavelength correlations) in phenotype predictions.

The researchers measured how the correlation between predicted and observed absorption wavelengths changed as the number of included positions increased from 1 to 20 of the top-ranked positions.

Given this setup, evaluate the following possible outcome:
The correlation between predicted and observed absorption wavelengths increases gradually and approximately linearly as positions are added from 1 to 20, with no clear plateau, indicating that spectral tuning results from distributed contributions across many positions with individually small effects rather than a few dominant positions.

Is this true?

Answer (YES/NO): NO